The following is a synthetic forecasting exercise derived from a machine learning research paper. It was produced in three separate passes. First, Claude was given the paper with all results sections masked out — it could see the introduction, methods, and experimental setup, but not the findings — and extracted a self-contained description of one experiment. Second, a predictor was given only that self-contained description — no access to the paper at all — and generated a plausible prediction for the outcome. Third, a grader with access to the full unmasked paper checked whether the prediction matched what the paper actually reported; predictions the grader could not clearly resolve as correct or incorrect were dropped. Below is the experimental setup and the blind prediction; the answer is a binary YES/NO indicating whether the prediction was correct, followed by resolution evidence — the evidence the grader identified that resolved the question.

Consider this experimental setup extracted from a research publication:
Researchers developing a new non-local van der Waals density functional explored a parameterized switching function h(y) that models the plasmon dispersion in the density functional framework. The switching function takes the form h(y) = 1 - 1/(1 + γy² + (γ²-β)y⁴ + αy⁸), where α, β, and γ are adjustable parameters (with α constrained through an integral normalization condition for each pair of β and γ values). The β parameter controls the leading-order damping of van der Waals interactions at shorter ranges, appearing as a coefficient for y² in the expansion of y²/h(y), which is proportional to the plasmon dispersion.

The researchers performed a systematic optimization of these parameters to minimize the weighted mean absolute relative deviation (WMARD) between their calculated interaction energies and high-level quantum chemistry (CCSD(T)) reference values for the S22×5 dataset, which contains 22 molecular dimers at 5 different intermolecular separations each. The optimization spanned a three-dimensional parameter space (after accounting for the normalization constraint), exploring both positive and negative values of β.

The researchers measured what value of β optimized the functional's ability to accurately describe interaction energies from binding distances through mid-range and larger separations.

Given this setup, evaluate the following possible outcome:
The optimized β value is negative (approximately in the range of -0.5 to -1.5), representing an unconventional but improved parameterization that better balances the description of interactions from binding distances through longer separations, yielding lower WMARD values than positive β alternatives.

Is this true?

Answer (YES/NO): NO